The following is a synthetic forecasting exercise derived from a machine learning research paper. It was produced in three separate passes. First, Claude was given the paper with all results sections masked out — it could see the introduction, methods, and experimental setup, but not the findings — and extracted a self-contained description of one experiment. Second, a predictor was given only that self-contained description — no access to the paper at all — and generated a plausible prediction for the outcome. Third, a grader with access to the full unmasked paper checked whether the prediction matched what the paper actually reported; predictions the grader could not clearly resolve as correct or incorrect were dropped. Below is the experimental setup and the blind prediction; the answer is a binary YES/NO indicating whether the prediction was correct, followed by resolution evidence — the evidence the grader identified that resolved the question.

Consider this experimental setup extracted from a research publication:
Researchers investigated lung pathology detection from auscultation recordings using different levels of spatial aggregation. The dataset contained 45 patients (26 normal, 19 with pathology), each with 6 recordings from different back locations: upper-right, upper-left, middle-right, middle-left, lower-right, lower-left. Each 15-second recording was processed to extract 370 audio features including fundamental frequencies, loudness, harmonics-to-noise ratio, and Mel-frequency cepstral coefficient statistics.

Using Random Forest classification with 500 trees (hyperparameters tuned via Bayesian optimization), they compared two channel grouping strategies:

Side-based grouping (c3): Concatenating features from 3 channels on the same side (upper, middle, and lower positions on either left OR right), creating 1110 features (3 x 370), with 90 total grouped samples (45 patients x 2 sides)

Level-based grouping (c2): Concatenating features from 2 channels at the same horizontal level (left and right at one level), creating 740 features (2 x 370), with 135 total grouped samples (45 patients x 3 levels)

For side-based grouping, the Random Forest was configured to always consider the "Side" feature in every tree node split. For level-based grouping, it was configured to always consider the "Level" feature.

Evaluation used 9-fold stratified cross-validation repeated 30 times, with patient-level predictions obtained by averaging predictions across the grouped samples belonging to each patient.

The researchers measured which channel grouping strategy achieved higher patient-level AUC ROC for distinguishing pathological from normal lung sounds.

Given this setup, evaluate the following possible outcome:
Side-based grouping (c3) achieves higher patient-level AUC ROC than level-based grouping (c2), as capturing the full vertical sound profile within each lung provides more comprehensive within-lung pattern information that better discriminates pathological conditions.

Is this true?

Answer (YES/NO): YES